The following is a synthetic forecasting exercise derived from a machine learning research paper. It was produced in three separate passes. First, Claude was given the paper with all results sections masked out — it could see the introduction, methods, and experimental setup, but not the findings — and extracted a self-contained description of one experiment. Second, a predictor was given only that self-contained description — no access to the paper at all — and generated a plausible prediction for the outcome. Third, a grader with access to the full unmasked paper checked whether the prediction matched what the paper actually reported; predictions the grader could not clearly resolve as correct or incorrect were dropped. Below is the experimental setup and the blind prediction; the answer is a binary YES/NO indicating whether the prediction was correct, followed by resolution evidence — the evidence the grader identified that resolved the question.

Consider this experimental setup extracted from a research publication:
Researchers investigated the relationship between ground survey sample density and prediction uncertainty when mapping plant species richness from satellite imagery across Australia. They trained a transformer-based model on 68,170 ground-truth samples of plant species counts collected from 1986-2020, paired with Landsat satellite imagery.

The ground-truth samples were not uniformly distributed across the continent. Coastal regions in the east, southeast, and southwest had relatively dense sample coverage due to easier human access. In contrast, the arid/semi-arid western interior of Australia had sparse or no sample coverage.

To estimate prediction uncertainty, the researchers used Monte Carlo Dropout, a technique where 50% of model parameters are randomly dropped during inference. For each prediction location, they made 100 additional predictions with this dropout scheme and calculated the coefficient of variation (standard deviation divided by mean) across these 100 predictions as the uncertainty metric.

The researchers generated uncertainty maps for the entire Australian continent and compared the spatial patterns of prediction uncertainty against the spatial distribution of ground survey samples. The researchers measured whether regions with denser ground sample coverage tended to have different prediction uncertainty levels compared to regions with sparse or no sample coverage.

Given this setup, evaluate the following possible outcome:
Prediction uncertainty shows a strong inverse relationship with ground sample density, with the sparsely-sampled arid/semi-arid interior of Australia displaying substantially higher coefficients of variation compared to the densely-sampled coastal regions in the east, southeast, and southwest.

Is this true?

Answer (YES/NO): YES